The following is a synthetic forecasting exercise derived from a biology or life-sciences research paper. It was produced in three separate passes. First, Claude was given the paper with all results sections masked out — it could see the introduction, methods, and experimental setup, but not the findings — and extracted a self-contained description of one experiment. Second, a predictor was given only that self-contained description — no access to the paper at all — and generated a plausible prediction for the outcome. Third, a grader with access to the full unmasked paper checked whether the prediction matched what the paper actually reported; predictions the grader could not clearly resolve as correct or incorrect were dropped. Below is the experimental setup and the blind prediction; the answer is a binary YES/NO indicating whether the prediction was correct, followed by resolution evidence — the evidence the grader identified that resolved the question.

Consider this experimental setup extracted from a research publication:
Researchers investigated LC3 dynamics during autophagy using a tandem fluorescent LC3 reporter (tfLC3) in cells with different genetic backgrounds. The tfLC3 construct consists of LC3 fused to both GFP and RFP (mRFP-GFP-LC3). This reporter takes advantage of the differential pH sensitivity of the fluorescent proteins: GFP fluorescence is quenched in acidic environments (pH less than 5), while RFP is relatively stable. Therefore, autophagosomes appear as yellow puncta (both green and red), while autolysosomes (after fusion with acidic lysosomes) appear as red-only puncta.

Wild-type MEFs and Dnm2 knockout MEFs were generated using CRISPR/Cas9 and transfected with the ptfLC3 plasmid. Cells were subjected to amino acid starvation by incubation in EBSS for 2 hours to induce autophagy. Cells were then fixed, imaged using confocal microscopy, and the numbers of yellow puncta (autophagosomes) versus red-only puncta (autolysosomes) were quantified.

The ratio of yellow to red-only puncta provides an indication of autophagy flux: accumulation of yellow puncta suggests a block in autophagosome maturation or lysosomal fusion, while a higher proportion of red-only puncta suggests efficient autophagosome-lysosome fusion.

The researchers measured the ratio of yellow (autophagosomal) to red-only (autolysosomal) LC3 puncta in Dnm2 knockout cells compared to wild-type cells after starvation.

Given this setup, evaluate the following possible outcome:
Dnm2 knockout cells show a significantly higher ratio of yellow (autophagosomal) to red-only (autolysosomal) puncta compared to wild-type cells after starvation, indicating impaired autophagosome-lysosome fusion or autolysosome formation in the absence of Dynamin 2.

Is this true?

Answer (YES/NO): NO